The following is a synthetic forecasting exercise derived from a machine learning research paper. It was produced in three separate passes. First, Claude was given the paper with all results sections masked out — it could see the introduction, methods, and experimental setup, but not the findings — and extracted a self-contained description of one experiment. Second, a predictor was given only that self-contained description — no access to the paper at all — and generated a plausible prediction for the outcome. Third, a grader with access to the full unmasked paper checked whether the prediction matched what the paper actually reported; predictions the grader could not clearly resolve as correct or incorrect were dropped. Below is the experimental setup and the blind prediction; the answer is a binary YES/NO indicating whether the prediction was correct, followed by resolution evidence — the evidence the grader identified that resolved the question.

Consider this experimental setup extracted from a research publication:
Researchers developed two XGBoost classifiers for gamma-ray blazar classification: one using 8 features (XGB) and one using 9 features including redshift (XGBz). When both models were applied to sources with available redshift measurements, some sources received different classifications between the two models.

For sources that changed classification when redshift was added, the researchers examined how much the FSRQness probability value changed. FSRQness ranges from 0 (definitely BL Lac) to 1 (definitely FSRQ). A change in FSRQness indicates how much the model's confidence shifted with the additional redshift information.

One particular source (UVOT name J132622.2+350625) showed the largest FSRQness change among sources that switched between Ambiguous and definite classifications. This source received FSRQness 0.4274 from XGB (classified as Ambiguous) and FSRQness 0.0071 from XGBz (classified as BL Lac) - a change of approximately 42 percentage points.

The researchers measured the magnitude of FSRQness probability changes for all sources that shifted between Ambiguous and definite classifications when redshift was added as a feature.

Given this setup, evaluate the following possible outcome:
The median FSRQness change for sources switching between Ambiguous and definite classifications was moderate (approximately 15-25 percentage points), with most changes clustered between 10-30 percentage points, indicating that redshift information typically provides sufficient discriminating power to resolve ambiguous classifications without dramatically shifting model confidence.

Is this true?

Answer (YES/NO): NO